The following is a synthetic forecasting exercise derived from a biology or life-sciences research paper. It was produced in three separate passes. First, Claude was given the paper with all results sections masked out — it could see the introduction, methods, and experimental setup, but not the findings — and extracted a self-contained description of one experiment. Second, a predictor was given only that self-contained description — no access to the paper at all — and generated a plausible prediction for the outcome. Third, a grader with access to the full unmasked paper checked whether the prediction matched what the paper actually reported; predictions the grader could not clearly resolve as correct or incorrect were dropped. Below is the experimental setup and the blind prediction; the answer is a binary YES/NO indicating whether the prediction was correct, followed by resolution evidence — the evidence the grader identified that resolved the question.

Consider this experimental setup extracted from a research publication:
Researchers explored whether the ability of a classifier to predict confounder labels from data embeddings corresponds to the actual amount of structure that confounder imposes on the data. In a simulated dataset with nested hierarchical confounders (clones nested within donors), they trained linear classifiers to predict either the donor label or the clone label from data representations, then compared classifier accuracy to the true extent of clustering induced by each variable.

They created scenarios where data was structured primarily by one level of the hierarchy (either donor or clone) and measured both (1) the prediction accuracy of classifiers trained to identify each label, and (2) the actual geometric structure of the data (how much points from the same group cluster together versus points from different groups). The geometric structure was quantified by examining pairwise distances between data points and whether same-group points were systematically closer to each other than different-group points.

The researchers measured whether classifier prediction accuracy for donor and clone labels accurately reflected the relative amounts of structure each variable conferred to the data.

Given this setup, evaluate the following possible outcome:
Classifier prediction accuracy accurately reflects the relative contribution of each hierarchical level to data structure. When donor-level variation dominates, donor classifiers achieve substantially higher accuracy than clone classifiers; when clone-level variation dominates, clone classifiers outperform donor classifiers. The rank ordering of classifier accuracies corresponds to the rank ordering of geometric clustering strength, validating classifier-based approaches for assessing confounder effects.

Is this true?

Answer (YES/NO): NO